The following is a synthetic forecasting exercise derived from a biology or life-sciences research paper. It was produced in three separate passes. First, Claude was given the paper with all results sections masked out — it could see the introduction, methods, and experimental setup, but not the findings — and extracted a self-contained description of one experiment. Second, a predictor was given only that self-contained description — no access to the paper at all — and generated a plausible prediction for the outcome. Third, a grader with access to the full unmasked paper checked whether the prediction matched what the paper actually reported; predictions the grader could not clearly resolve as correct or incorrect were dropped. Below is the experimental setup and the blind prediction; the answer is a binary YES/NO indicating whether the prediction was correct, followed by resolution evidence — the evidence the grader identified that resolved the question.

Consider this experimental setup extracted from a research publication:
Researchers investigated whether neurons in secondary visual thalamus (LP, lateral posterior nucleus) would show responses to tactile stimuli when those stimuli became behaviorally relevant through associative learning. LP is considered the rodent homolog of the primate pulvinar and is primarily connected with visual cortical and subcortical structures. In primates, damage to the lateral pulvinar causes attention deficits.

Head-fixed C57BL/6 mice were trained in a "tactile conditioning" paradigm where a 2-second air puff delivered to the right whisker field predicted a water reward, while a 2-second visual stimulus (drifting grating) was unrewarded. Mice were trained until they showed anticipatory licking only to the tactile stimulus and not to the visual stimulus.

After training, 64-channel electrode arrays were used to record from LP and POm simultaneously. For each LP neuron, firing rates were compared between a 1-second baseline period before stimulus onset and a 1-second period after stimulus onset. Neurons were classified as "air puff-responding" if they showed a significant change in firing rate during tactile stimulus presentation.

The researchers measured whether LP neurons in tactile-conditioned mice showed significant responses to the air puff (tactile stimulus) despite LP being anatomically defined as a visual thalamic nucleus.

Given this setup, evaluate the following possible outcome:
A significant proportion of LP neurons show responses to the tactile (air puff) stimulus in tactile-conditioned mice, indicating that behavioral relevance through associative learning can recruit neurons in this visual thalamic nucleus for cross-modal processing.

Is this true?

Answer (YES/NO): YES